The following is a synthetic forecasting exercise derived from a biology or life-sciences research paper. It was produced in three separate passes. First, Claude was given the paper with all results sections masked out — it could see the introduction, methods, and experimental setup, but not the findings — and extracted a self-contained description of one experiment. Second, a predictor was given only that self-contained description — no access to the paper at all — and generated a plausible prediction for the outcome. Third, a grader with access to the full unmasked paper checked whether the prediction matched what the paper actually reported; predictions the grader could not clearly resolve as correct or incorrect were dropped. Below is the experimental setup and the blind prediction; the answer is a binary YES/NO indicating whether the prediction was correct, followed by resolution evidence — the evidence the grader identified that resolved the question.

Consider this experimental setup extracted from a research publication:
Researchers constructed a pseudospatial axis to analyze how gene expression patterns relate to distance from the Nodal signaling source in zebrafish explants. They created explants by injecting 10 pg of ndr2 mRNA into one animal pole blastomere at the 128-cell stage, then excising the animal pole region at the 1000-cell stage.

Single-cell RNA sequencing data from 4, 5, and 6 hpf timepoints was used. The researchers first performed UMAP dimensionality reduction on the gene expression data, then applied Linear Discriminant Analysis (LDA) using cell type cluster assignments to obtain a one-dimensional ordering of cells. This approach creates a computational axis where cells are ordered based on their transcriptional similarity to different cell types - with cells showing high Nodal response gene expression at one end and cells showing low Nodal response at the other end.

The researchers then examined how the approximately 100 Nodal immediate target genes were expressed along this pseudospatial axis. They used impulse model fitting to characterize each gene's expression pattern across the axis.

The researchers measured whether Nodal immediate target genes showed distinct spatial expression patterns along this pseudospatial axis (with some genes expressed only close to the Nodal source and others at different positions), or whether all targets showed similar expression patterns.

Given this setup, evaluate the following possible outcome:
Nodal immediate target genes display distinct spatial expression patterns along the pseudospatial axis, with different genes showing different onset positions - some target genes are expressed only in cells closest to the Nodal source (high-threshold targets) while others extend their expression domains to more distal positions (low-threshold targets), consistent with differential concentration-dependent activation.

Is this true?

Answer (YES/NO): YES